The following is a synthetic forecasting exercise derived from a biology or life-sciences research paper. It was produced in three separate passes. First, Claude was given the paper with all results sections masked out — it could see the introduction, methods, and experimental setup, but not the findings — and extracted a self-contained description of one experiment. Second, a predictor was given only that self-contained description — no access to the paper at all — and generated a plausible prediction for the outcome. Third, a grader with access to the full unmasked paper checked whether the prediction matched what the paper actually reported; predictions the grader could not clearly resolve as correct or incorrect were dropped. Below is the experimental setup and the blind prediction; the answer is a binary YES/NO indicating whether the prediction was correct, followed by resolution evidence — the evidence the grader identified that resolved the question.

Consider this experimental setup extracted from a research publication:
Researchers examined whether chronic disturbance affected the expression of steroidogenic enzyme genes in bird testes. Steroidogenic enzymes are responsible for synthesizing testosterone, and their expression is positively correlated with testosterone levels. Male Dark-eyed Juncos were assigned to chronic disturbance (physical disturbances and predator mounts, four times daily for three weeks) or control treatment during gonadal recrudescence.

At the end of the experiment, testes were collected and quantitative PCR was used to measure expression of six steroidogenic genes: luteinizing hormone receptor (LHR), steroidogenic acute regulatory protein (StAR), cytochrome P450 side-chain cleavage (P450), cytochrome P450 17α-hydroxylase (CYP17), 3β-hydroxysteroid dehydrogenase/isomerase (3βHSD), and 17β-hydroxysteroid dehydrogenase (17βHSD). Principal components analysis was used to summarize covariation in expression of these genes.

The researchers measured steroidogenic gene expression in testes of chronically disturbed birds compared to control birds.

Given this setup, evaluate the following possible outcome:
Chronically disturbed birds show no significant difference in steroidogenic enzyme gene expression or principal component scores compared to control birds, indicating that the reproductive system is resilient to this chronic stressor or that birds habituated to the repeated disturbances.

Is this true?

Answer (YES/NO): YES